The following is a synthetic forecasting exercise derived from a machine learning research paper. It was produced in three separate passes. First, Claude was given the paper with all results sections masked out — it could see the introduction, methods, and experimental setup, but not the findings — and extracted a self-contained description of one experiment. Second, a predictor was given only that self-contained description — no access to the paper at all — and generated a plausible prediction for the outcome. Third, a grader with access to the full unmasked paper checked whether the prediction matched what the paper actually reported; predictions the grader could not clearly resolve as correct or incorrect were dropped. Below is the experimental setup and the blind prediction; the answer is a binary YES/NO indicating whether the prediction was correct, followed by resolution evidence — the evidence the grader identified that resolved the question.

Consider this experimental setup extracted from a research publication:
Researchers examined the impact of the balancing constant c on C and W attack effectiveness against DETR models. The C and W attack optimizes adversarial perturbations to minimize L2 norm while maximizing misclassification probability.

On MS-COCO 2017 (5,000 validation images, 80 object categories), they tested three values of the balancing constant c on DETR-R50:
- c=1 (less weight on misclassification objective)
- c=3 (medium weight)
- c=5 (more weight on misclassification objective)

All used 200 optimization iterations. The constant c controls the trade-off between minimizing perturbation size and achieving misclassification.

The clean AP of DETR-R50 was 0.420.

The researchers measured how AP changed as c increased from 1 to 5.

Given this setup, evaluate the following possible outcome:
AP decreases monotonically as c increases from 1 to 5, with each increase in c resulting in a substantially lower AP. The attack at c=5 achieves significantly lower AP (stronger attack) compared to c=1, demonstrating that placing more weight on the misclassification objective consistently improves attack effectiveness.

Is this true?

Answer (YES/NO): YES